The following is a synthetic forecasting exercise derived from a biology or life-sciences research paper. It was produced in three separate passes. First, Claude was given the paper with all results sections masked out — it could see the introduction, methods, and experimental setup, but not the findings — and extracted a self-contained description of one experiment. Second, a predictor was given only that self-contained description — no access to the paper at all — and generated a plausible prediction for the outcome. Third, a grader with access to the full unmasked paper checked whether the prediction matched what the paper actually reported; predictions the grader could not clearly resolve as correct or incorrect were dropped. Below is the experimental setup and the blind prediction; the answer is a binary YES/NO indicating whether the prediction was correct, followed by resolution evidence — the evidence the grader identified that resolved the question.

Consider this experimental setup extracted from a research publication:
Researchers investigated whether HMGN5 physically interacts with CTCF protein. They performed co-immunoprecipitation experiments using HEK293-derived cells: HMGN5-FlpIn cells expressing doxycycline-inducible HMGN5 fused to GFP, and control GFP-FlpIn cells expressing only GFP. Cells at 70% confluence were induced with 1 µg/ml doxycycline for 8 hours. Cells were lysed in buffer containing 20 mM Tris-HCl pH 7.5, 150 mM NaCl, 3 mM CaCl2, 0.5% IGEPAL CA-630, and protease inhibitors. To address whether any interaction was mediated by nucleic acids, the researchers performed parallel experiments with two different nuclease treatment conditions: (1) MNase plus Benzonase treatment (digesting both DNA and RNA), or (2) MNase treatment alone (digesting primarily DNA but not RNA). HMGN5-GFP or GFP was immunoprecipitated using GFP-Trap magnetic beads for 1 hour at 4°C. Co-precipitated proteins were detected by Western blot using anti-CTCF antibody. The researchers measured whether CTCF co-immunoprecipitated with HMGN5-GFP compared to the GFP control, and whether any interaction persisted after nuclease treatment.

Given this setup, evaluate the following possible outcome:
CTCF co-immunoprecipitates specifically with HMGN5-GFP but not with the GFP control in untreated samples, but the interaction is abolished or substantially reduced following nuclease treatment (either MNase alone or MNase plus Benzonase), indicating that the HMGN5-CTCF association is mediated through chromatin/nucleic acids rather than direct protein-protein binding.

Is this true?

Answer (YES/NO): NO